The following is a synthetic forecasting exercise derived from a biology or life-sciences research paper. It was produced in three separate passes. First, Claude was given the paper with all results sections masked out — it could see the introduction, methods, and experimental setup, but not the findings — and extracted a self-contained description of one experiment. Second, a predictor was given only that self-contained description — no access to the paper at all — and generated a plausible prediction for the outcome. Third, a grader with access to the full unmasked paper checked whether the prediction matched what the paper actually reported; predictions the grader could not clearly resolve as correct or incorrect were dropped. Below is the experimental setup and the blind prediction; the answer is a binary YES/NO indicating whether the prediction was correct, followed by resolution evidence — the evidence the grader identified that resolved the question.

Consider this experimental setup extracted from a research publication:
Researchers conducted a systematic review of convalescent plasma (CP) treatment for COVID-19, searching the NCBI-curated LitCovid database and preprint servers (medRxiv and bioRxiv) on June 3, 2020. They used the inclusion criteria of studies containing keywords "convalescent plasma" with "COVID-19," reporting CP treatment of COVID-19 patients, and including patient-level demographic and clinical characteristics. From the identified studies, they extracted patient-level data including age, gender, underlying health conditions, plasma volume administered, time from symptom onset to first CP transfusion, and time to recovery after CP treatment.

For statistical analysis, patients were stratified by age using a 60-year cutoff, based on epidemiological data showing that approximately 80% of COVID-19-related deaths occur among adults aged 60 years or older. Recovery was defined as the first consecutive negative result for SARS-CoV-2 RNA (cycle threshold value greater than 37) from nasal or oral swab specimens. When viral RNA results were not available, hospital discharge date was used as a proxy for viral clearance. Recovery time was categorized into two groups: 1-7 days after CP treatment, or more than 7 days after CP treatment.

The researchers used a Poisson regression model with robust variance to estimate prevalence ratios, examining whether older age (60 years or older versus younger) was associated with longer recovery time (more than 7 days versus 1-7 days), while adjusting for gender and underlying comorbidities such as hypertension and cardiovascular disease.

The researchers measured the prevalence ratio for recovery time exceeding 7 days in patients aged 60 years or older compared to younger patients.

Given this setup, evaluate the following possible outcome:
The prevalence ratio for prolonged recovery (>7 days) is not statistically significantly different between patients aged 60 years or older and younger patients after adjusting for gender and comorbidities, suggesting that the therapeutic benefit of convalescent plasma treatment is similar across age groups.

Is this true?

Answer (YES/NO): NO